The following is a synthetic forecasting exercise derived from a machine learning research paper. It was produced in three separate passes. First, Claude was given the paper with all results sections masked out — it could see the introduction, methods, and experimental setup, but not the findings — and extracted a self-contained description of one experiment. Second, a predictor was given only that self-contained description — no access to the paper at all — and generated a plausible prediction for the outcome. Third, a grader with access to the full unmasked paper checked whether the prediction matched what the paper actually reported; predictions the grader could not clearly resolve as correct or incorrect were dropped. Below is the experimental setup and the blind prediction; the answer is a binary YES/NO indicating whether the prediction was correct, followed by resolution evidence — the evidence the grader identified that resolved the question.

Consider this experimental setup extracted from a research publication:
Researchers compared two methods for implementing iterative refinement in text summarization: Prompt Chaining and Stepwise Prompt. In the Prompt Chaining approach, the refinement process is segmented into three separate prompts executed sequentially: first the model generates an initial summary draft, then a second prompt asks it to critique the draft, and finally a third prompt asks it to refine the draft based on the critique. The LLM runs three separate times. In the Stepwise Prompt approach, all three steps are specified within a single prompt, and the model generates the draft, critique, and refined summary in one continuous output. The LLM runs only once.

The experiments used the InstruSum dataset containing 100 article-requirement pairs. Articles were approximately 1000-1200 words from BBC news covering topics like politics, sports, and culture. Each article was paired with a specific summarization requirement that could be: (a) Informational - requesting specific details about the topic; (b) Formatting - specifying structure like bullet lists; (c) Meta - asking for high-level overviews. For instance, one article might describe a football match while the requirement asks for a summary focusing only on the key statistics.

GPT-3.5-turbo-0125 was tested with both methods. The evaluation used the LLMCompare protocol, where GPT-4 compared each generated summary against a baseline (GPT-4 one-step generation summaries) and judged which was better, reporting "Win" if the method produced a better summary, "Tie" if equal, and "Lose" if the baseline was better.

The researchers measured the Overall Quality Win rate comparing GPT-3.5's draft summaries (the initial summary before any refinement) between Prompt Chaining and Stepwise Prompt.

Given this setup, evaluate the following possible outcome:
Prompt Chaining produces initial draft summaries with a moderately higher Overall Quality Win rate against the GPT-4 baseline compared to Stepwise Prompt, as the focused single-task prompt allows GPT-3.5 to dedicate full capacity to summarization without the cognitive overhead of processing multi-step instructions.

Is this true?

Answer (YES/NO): YES